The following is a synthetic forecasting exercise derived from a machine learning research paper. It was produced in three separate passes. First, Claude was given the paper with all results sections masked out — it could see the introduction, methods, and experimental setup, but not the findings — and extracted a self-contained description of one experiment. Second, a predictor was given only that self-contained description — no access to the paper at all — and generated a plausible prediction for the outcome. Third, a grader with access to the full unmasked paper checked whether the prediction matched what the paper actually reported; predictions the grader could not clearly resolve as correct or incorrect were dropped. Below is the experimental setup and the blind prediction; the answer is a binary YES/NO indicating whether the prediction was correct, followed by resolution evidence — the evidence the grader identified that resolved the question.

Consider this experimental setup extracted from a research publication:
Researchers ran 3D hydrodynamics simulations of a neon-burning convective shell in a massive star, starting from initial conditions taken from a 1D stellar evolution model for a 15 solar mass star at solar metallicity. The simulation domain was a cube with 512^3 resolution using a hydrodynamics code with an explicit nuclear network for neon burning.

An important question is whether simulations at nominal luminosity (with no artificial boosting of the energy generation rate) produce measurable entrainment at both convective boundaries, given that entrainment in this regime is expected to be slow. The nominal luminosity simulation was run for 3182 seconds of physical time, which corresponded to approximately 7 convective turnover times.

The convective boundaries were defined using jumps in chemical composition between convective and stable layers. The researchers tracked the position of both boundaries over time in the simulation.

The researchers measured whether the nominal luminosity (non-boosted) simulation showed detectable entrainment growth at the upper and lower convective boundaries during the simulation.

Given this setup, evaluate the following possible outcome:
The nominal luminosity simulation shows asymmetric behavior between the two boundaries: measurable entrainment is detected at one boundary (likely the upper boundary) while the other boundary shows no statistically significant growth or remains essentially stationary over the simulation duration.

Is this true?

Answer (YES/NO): NO